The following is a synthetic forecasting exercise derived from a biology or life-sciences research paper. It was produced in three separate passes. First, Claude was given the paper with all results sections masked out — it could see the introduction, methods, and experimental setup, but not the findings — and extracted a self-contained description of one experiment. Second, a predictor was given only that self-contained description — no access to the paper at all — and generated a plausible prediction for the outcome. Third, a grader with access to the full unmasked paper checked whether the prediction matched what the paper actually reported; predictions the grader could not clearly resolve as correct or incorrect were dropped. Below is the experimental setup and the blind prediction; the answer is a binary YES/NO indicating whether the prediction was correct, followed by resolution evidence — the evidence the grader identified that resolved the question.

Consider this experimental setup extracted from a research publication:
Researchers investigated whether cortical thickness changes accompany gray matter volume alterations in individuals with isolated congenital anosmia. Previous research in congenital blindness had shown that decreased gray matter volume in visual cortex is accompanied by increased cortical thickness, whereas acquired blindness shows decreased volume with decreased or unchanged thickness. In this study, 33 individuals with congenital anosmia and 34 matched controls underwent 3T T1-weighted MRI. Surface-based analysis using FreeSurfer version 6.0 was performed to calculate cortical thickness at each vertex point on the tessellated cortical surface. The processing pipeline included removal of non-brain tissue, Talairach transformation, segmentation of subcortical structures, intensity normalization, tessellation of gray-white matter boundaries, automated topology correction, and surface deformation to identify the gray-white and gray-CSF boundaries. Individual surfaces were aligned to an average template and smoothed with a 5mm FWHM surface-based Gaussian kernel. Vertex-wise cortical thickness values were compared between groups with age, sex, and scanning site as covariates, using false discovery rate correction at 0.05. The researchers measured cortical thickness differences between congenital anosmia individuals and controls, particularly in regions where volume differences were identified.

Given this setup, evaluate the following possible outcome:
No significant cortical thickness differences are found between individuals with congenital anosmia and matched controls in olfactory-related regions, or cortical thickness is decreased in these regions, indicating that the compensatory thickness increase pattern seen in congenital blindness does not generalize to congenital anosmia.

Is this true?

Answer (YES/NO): NO